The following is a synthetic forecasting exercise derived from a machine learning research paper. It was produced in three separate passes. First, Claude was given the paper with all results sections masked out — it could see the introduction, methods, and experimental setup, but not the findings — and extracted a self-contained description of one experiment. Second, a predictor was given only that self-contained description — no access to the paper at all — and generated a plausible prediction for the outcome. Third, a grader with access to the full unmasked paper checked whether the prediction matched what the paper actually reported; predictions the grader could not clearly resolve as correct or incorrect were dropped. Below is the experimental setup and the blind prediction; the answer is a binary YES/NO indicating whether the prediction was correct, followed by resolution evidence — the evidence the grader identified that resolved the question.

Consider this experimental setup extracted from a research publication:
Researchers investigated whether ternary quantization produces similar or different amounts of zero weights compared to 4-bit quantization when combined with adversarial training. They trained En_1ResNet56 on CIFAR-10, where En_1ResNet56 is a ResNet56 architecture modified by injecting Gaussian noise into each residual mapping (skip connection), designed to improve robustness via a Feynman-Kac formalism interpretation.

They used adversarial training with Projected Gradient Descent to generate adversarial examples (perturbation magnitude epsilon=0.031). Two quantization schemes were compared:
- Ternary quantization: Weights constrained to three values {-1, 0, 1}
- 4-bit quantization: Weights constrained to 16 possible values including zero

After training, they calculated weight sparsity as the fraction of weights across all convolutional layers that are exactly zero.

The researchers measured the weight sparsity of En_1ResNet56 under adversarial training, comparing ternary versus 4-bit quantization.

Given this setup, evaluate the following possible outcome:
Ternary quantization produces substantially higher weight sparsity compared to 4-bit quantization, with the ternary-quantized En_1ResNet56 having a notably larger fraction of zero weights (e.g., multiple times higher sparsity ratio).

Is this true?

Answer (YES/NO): NO